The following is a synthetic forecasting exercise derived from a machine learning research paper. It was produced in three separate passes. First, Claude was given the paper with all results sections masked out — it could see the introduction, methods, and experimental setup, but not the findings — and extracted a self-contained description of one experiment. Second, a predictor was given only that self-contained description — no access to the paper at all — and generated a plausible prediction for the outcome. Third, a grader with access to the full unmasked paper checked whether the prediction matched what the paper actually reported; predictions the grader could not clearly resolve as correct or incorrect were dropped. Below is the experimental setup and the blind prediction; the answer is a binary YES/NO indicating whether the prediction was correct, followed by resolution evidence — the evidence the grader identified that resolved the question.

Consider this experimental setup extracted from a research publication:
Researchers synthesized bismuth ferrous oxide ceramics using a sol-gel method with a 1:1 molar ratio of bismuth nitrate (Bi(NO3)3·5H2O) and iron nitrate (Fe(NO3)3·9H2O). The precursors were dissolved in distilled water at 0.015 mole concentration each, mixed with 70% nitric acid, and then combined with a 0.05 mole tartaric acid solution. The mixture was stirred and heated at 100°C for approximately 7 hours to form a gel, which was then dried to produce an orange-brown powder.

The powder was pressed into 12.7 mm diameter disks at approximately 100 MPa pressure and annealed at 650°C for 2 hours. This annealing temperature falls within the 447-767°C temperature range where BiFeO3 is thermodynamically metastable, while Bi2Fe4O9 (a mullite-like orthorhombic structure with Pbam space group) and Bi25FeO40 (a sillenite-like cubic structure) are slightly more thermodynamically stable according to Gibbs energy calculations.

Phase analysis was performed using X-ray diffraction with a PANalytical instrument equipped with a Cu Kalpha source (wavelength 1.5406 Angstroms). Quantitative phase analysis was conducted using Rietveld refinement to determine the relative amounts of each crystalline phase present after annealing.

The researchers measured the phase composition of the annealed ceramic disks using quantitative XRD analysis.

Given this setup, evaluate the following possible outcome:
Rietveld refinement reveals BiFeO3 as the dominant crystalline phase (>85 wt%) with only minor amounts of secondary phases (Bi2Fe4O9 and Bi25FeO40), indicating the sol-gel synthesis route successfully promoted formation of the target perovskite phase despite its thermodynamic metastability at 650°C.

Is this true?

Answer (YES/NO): NO